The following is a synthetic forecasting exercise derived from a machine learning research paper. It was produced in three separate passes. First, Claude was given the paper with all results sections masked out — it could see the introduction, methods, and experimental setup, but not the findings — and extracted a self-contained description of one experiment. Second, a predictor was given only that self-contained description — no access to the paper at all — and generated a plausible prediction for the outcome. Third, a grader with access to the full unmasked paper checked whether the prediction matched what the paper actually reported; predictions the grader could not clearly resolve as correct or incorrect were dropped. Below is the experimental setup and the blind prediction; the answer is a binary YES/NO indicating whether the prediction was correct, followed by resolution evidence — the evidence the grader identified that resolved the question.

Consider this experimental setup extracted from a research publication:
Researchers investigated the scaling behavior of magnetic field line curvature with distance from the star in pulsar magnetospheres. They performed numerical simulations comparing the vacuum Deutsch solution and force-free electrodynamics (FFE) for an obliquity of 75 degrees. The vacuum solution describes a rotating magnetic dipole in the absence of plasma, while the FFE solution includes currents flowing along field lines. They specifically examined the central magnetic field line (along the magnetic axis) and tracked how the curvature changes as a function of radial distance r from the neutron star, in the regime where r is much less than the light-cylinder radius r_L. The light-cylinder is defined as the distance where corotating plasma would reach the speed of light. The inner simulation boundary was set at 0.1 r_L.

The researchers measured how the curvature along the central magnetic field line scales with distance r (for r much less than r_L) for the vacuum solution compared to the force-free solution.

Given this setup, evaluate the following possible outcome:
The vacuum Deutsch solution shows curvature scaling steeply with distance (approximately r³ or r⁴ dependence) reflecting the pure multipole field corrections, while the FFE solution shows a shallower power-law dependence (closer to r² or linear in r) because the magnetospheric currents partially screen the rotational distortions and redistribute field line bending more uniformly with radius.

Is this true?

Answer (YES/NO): NO